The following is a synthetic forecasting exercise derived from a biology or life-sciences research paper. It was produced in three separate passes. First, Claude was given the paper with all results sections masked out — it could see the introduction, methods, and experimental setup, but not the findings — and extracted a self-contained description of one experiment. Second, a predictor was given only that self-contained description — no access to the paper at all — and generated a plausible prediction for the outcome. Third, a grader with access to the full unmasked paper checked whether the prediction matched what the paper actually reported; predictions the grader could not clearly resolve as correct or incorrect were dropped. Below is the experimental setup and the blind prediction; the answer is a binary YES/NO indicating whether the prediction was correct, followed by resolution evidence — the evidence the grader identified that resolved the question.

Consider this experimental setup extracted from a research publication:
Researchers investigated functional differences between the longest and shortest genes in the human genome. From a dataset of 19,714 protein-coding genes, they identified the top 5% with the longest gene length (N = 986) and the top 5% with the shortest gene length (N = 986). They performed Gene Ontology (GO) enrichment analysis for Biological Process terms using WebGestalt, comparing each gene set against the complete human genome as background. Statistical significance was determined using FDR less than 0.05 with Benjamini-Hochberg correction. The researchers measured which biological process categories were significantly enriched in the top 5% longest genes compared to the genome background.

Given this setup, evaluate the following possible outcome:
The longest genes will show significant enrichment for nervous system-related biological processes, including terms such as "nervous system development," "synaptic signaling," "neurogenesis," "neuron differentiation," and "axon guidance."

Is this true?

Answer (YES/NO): YES